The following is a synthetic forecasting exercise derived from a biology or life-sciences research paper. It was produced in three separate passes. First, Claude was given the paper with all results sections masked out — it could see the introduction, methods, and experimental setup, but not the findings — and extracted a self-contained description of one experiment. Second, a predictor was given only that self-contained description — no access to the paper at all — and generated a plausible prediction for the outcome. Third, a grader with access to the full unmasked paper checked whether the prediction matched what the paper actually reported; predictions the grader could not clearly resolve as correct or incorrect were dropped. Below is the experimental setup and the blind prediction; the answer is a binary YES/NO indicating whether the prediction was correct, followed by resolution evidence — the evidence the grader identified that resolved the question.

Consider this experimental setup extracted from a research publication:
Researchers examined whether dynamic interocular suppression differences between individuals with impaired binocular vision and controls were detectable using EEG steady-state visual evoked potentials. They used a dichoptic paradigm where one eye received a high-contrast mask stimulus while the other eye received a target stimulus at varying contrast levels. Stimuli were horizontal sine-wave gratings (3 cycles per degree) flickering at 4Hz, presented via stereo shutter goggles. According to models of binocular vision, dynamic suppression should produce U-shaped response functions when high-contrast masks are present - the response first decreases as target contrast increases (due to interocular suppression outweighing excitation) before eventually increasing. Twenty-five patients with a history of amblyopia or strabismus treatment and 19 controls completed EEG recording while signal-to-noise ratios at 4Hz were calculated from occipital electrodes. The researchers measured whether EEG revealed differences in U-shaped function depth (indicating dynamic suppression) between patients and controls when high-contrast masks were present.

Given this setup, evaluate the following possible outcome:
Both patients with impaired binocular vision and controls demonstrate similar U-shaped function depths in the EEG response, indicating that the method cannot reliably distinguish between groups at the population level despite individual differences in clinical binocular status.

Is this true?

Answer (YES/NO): YES